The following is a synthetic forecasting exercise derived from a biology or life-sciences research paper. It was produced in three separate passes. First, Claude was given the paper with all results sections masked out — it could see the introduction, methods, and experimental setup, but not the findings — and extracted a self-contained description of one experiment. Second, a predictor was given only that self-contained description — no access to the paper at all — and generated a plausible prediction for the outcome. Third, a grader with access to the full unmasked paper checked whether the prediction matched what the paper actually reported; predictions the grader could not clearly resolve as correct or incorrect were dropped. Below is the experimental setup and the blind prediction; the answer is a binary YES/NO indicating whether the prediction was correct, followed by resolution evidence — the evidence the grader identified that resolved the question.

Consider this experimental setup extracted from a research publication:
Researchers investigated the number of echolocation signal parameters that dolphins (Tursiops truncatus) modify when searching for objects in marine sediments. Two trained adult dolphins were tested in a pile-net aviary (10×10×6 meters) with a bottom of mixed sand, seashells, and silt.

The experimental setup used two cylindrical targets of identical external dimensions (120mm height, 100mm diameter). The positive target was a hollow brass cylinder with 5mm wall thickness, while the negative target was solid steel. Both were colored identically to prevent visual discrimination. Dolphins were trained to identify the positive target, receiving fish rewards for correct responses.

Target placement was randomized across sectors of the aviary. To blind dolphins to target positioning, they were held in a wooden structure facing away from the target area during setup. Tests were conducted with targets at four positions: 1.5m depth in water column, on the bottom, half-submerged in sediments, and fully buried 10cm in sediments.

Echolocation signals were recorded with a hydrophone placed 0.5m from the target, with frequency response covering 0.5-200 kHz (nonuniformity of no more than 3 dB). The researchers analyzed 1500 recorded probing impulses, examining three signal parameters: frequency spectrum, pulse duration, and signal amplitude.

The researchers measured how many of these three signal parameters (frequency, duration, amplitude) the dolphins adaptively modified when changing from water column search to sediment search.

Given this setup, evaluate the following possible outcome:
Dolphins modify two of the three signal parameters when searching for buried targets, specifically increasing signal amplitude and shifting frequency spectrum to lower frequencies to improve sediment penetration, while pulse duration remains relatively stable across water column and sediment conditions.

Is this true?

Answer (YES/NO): NO